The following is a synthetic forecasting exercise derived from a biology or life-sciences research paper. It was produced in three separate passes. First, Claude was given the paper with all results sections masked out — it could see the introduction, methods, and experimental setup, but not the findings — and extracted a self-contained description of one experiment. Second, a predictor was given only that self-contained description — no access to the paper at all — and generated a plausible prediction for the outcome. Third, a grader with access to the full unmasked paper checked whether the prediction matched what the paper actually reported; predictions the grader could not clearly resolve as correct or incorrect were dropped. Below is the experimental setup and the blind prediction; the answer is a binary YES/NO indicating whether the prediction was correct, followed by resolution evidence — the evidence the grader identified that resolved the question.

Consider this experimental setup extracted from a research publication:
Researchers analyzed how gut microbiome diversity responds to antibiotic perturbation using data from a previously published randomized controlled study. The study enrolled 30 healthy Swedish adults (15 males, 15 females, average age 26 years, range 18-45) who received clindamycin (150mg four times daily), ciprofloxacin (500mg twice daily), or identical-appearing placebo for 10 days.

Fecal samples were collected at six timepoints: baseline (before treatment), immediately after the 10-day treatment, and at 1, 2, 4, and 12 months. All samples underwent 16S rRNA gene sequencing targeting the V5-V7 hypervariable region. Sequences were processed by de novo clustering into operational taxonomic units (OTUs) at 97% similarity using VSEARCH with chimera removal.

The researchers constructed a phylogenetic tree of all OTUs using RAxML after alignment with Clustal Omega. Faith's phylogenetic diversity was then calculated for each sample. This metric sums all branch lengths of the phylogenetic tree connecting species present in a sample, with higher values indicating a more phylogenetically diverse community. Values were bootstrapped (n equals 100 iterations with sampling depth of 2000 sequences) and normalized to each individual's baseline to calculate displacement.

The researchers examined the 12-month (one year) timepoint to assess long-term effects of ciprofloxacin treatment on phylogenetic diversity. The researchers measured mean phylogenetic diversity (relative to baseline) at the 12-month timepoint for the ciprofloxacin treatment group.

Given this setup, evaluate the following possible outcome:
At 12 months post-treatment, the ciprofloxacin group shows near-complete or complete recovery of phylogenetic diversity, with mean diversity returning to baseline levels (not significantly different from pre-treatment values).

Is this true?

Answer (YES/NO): NO